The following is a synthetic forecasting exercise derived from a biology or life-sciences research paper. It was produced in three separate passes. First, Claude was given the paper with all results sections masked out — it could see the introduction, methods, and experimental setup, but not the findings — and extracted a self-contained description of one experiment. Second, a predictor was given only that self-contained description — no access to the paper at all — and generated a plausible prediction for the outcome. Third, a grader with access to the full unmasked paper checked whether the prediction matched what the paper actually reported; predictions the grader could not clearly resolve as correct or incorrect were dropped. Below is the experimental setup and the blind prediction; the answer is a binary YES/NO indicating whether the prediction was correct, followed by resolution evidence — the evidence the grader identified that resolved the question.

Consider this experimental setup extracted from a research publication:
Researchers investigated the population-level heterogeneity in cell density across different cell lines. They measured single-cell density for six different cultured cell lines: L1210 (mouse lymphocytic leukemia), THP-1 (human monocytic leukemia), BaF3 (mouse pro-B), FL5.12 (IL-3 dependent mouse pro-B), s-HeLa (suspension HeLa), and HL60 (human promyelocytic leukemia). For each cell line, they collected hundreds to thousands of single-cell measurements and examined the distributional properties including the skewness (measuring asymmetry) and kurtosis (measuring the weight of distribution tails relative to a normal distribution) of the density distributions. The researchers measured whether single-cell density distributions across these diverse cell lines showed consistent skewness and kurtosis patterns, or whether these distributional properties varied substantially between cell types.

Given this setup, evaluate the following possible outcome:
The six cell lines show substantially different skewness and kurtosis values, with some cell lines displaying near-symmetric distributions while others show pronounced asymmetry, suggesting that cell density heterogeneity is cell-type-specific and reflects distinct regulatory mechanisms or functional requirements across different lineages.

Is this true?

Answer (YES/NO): NO